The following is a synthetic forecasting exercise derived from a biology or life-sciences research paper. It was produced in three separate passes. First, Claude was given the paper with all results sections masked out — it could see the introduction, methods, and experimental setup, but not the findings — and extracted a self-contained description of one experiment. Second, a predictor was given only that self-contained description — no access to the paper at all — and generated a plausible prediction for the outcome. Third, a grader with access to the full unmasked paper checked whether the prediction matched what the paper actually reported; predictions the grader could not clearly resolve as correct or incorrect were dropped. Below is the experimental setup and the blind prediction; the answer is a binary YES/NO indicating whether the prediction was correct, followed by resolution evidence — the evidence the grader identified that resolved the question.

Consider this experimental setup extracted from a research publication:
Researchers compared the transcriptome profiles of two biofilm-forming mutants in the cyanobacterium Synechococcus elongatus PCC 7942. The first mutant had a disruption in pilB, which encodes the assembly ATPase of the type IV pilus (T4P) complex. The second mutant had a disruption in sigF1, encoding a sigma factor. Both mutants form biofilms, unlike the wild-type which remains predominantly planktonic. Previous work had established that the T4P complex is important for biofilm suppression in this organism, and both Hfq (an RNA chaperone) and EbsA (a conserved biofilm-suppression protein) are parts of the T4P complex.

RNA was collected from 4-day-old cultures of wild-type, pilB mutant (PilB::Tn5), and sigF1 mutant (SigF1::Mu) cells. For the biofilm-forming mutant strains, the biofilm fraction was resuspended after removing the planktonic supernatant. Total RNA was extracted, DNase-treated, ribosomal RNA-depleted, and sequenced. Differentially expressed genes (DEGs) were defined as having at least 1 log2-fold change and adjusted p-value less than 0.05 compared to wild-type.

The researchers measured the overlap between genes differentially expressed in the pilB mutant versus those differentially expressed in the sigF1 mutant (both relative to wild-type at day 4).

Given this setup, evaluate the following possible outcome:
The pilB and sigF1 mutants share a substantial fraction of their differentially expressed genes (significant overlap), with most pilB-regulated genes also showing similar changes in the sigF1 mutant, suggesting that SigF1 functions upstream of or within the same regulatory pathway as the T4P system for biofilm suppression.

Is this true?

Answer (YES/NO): YES